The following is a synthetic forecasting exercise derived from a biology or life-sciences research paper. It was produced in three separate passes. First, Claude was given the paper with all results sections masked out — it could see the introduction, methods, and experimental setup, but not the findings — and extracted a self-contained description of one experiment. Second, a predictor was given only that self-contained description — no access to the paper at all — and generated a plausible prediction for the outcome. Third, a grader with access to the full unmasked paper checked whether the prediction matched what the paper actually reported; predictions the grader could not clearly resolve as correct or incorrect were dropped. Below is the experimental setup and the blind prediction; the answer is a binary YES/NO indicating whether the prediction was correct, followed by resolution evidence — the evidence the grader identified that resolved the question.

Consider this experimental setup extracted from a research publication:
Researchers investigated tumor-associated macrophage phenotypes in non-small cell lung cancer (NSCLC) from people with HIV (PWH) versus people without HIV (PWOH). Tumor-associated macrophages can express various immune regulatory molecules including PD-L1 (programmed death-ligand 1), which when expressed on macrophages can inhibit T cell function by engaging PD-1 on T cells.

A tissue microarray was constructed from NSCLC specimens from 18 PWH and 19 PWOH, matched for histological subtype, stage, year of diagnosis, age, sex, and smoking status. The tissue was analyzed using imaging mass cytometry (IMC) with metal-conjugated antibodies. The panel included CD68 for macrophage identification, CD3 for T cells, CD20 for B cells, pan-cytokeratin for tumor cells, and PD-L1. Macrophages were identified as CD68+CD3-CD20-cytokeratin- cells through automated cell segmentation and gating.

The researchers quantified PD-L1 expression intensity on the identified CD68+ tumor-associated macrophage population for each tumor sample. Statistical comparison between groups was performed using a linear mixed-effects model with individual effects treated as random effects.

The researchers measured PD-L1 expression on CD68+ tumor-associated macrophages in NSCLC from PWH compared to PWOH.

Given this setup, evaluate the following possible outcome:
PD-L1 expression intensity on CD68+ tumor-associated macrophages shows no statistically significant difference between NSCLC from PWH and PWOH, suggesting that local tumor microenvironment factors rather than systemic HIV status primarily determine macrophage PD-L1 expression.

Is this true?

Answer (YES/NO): NO